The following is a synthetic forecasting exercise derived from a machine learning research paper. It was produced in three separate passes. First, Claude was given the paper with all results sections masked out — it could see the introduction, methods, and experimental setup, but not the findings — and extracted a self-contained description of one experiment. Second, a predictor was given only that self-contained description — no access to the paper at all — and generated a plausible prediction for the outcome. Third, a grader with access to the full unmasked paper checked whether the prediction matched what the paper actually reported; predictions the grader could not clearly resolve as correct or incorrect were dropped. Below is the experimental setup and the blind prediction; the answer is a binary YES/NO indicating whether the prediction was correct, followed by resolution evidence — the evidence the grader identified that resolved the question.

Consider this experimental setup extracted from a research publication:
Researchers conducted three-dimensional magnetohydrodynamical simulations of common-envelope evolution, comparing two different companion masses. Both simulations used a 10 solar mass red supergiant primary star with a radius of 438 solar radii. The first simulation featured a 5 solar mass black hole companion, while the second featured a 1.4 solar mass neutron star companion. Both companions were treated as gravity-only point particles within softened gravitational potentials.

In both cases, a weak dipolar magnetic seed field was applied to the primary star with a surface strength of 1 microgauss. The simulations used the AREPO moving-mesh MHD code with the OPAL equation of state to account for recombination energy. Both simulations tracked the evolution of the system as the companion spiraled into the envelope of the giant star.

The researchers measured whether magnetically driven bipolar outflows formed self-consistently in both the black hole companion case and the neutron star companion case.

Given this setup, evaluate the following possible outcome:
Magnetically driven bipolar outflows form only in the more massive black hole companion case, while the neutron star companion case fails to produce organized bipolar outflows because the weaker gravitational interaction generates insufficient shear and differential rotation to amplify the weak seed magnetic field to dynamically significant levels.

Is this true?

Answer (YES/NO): NO